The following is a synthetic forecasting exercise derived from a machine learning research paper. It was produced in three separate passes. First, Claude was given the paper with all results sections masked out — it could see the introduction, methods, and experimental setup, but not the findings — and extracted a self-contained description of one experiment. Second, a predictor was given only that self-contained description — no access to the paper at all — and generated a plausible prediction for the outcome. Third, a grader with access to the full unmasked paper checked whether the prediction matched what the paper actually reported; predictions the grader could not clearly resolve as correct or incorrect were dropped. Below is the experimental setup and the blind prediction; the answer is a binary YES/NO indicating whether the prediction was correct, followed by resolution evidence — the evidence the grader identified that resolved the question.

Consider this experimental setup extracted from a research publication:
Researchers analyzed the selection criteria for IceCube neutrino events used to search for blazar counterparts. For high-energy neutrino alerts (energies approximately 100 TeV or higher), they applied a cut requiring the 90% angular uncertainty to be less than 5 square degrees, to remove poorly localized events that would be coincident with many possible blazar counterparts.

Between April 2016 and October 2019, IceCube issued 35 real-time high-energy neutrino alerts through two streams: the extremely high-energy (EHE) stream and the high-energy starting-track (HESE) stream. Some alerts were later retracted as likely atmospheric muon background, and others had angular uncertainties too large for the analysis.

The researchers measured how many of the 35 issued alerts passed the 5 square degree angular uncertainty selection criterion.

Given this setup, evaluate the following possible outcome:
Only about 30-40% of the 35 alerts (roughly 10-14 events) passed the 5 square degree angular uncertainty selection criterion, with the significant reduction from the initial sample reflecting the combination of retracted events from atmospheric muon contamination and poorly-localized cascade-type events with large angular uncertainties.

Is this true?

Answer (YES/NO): NO